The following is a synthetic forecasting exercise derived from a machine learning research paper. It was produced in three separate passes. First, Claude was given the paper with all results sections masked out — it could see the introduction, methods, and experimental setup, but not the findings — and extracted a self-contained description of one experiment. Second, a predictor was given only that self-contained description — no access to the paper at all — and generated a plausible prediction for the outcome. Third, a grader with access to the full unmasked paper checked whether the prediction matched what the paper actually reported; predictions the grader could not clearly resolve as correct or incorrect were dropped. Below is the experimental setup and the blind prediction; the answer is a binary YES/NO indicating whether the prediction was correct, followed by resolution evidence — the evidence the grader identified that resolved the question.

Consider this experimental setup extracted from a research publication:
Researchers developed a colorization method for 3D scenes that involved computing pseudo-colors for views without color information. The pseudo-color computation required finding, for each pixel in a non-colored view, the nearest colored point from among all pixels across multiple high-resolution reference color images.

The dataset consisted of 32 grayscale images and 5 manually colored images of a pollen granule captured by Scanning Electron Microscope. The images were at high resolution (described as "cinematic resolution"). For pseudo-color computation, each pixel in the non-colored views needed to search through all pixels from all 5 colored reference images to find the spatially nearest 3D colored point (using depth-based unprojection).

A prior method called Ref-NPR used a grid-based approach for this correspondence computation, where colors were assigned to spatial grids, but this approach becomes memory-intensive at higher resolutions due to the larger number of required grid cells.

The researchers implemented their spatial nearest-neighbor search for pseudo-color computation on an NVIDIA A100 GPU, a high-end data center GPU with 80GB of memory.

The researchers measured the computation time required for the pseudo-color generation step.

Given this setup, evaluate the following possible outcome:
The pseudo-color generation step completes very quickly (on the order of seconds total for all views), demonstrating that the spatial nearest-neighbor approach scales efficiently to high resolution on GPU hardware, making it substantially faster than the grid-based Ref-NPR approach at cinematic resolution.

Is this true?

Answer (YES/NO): NO